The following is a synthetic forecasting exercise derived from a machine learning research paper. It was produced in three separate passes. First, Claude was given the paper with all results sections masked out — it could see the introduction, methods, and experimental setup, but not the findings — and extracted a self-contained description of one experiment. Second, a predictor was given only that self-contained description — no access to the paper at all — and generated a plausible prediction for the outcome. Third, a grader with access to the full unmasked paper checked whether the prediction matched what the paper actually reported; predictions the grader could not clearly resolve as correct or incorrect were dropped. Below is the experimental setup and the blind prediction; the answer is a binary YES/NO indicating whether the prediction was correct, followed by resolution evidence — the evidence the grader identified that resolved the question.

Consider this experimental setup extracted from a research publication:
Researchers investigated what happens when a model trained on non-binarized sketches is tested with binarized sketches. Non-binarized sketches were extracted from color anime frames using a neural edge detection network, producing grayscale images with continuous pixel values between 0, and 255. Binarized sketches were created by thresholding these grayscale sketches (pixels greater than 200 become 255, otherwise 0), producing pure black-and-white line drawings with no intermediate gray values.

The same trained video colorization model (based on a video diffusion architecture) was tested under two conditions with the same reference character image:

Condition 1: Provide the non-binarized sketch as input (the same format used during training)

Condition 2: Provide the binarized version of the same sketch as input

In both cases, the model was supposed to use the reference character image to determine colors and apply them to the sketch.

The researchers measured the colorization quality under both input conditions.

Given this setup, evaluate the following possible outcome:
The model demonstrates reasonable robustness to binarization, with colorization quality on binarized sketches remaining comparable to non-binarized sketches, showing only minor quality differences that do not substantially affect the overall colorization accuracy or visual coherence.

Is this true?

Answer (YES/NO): NO